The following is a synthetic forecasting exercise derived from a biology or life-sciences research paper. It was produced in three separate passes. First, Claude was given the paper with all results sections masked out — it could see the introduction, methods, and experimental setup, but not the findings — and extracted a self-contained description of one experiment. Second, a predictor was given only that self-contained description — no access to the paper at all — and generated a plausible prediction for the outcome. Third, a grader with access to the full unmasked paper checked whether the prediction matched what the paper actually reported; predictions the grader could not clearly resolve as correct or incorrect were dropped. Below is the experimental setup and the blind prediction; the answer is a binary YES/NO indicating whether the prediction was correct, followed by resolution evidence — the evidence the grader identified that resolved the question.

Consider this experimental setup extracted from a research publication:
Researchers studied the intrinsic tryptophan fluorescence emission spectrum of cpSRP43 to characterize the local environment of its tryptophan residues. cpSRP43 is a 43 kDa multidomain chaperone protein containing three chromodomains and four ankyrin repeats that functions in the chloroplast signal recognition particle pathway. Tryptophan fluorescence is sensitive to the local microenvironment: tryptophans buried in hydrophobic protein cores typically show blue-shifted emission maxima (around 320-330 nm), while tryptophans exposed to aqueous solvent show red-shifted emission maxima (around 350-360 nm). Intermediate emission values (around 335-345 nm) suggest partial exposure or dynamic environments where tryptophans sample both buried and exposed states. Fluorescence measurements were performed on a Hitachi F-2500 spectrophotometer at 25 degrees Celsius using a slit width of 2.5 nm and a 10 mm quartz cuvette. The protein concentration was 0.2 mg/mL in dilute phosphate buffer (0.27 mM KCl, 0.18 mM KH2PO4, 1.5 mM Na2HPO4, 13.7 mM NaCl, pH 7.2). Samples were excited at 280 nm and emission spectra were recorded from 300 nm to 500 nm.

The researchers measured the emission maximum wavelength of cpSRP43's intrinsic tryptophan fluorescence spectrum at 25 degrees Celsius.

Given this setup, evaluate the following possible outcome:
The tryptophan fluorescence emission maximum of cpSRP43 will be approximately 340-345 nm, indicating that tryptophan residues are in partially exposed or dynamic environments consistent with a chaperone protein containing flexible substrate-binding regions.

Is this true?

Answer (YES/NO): YES